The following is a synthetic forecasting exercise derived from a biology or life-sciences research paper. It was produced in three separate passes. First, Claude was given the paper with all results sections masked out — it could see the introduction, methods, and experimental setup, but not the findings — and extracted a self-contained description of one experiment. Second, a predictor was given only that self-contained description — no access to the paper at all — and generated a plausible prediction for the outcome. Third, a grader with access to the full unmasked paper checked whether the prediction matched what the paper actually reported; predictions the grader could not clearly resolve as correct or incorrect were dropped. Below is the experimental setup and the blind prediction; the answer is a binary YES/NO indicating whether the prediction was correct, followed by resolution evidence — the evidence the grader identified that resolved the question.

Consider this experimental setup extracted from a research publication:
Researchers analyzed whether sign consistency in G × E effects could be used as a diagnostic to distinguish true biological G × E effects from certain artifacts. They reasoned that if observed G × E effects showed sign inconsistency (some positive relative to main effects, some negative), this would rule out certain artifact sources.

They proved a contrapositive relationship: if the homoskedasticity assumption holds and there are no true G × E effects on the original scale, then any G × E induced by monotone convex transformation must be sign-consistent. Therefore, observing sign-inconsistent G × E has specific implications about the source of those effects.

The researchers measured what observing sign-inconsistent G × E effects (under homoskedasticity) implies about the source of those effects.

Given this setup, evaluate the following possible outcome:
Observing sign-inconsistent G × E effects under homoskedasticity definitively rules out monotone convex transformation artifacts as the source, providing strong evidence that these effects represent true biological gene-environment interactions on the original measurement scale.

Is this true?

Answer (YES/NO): NO